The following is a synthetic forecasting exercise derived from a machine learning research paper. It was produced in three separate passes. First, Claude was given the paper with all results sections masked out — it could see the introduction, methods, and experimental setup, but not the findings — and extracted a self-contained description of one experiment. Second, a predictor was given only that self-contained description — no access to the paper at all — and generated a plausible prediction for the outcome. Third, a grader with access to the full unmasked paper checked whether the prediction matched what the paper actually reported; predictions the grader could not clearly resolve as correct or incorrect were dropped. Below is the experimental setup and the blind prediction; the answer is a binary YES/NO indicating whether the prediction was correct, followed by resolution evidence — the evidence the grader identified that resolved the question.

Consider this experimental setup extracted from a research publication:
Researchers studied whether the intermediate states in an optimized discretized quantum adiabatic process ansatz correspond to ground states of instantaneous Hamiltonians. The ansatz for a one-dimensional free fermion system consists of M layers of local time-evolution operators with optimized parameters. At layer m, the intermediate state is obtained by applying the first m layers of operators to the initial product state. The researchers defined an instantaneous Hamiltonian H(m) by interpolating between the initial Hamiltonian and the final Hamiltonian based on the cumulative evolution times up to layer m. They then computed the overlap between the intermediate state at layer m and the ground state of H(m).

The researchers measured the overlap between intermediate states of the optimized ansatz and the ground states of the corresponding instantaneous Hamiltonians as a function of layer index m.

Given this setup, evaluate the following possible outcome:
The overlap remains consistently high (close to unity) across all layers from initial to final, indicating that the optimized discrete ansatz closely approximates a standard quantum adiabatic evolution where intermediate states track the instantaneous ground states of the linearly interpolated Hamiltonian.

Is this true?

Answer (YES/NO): NO